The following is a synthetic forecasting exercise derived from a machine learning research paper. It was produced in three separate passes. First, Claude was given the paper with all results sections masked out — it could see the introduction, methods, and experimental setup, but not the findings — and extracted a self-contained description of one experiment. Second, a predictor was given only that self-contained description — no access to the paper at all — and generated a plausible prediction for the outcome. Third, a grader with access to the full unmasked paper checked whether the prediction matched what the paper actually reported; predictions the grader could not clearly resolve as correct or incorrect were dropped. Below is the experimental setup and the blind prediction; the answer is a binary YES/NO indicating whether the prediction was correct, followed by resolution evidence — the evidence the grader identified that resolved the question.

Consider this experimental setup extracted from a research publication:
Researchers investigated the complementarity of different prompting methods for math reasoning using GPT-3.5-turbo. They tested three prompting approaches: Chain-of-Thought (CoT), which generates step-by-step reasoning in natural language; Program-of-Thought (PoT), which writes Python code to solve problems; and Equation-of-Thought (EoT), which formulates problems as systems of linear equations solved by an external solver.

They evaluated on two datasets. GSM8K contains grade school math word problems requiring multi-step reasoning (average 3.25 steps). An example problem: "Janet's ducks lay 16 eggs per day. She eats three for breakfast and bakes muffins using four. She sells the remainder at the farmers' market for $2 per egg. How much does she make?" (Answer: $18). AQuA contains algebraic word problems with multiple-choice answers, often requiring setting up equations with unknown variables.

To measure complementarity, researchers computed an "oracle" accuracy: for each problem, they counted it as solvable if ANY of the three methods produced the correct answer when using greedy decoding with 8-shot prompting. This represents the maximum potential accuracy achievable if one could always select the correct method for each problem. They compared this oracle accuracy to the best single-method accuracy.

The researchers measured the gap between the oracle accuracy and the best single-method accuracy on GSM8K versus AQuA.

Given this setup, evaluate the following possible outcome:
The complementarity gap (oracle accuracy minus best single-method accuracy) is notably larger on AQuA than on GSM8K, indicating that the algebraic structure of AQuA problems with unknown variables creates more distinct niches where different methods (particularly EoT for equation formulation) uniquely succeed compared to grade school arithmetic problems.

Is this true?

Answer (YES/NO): YES